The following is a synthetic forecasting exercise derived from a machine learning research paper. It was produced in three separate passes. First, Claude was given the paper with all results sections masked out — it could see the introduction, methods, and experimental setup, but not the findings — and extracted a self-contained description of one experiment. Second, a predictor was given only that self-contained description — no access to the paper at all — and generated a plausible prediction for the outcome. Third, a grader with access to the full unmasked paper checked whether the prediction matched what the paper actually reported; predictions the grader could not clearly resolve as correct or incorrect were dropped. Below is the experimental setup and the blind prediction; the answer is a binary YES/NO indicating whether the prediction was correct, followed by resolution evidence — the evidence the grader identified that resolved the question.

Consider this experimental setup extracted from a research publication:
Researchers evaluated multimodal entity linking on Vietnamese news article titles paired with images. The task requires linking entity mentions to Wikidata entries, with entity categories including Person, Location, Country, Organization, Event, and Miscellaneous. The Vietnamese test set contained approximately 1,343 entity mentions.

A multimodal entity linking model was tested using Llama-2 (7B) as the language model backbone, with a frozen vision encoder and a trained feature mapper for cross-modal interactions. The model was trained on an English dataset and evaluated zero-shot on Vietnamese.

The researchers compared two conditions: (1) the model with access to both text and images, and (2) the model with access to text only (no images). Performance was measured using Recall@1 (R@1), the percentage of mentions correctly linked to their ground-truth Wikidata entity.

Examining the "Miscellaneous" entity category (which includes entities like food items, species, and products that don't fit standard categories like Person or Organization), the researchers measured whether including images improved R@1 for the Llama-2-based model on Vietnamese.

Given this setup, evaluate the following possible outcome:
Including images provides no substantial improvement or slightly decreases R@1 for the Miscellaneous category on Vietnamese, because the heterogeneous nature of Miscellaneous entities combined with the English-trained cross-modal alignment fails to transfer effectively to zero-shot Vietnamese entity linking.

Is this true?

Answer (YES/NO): YES